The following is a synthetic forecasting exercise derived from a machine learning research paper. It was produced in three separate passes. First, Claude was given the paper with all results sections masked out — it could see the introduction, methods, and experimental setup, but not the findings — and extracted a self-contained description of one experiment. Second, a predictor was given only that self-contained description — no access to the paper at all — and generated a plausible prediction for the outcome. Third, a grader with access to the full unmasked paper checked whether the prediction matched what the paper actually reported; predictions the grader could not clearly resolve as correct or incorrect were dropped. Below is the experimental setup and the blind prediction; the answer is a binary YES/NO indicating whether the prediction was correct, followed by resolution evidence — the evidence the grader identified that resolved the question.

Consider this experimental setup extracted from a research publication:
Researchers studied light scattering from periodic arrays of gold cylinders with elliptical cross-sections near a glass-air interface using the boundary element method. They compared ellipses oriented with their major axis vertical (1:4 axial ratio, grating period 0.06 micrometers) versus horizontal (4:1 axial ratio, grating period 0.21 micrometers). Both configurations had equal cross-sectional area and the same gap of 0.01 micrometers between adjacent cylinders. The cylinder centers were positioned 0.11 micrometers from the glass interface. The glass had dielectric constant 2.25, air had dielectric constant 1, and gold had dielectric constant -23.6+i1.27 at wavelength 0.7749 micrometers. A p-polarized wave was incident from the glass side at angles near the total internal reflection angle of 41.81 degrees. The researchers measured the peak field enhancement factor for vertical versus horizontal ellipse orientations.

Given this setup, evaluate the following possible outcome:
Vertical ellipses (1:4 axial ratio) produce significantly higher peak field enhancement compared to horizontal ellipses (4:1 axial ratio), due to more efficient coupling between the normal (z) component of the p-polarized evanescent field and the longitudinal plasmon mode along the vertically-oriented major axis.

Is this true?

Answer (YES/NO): NO